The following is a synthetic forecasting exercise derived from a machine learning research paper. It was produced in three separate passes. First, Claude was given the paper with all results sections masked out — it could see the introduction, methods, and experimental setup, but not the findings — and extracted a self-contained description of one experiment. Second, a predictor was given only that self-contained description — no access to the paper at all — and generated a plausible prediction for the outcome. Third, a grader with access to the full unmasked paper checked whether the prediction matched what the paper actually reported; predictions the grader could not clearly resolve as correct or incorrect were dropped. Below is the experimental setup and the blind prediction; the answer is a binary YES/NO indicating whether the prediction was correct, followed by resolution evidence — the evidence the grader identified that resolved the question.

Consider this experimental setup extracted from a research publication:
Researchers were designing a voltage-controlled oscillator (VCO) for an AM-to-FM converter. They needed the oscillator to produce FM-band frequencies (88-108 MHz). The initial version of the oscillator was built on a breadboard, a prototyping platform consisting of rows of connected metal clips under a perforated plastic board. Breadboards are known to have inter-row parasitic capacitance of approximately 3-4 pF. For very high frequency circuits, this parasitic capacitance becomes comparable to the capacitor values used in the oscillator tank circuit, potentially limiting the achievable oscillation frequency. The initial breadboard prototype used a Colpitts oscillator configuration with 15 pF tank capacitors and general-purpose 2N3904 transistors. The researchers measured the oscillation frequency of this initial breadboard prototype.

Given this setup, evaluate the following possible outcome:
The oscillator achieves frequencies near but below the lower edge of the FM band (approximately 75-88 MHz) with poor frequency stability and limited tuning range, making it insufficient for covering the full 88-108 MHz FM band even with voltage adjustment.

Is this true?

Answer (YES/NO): NO